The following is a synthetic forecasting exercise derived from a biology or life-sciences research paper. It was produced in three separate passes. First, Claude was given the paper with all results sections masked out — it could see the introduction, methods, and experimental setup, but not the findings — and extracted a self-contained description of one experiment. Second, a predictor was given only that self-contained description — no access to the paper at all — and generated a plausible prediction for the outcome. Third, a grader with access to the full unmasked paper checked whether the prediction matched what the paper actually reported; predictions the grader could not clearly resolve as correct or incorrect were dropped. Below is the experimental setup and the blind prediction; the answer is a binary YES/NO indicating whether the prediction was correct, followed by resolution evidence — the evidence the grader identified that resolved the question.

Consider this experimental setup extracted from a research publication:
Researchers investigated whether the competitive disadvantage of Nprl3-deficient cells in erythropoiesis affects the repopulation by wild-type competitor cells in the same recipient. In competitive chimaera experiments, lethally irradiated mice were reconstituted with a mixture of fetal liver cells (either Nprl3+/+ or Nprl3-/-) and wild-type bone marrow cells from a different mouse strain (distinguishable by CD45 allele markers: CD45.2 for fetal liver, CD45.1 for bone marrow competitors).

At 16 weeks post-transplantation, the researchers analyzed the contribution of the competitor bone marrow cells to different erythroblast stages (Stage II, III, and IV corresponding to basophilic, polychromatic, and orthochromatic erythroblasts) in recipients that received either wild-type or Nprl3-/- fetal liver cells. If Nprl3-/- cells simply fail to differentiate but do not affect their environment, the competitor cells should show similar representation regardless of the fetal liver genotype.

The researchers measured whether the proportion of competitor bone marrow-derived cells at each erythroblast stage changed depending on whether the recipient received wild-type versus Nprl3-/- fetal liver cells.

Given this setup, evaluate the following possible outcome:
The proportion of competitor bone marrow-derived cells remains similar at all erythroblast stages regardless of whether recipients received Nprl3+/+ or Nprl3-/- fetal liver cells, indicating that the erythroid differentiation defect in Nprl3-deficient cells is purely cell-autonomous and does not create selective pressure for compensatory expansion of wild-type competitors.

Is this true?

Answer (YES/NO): NO